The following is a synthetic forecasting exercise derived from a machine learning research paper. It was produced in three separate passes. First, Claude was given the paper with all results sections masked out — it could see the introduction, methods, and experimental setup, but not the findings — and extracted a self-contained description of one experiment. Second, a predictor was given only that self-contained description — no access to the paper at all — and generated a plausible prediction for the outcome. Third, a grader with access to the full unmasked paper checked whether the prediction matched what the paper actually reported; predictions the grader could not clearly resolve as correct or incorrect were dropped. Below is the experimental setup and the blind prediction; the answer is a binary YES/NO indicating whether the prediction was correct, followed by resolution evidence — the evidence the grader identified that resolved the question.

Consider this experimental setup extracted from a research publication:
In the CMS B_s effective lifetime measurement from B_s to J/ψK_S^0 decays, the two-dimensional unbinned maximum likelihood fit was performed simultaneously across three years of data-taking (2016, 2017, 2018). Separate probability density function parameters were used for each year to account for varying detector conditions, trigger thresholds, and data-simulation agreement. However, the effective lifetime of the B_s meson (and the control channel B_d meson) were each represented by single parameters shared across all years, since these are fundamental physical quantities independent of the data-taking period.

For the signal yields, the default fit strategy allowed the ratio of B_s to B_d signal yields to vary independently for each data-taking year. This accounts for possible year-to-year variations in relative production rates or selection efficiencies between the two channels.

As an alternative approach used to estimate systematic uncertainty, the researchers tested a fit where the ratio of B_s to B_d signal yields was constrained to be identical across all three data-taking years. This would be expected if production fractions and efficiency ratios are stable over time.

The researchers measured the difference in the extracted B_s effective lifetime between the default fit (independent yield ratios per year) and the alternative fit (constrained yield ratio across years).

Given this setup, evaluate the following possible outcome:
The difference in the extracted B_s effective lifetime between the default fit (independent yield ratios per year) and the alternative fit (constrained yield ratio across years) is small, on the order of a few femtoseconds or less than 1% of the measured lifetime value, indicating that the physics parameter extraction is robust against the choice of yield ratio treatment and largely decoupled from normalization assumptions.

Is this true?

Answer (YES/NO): YES